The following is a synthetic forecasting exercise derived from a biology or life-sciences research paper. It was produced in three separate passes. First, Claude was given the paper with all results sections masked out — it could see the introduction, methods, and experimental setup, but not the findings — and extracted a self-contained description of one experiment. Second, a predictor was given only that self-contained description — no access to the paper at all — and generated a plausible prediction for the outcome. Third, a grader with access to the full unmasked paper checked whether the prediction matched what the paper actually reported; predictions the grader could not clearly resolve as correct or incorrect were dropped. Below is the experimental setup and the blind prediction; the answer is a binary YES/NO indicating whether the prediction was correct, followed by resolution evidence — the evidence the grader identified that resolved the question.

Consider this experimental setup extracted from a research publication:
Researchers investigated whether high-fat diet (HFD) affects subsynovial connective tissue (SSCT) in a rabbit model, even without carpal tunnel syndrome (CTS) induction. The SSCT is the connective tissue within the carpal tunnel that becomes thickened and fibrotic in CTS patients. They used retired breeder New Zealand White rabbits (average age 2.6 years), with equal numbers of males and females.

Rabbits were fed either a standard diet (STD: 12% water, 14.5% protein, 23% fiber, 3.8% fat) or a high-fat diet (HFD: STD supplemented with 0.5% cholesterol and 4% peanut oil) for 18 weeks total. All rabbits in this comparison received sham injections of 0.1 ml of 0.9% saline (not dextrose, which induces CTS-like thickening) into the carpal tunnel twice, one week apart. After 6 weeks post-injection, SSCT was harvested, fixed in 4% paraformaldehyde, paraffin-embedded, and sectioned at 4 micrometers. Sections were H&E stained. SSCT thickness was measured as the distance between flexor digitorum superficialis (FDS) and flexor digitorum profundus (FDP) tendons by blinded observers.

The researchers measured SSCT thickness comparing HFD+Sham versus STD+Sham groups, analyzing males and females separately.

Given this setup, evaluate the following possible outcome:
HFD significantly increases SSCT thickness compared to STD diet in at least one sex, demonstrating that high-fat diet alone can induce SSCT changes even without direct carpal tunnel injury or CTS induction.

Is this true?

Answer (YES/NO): YES